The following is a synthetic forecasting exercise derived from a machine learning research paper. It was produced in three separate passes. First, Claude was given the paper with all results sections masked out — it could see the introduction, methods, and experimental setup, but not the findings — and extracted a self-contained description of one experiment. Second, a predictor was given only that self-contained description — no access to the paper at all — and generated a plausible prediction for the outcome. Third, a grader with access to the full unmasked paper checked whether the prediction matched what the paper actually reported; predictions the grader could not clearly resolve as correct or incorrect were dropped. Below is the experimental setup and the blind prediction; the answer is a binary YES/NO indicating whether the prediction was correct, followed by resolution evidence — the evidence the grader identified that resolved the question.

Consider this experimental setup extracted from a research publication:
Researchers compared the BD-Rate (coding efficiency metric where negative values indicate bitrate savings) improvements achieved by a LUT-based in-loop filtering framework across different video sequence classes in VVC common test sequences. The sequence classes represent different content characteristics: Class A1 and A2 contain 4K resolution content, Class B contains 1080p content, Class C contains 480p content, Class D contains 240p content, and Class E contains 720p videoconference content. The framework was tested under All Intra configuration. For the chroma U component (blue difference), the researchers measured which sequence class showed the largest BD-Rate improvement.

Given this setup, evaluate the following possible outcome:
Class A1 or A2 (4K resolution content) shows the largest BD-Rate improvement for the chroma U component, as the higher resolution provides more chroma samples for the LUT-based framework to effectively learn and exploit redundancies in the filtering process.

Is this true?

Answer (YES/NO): NO